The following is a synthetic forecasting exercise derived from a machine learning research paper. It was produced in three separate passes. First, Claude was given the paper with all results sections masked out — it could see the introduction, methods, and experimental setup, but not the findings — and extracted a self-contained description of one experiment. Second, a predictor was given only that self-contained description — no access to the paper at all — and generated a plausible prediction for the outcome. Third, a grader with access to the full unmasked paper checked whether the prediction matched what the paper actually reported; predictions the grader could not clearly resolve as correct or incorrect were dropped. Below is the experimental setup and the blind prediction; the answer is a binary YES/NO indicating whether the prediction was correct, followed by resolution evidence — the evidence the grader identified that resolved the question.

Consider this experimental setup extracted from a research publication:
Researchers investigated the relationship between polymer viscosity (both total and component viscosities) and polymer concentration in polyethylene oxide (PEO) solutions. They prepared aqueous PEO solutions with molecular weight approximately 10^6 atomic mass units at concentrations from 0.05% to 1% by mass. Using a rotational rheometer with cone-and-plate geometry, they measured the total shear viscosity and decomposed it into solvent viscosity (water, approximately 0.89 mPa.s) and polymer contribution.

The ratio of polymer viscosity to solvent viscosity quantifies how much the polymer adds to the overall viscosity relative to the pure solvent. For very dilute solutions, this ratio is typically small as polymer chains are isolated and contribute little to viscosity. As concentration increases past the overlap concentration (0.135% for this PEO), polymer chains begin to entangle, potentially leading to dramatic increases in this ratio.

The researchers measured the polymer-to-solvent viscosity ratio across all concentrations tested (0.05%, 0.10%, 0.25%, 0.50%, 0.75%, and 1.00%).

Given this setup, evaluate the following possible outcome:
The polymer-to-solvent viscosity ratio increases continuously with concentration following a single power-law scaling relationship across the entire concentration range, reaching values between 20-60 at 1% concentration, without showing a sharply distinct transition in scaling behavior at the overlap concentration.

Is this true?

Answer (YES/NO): NO